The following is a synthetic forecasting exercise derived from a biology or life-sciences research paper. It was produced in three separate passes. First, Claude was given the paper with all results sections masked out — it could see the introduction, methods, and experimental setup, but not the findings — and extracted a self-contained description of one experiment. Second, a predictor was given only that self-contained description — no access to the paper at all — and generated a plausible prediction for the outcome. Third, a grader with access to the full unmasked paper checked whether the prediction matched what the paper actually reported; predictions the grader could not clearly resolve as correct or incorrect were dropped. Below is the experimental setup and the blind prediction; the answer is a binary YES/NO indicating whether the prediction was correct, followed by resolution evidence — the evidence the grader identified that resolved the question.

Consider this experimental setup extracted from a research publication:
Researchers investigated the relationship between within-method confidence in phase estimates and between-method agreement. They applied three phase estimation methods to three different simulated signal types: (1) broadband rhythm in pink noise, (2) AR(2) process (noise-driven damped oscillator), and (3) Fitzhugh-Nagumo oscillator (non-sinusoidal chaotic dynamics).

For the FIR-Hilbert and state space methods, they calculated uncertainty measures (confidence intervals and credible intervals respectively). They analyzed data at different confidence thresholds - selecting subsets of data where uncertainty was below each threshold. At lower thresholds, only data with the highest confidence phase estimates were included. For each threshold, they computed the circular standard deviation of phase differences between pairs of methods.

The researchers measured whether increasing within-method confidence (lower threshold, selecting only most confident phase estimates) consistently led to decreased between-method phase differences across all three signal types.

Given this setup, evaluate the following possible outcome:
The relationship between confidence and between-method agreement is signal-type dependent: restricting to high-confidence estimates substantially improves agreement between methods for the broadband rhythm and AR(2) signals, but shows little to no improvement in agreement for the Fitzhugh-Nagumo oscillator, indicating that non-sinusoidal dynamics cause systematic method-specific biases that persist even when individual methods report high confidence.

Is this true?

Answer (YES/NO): NO